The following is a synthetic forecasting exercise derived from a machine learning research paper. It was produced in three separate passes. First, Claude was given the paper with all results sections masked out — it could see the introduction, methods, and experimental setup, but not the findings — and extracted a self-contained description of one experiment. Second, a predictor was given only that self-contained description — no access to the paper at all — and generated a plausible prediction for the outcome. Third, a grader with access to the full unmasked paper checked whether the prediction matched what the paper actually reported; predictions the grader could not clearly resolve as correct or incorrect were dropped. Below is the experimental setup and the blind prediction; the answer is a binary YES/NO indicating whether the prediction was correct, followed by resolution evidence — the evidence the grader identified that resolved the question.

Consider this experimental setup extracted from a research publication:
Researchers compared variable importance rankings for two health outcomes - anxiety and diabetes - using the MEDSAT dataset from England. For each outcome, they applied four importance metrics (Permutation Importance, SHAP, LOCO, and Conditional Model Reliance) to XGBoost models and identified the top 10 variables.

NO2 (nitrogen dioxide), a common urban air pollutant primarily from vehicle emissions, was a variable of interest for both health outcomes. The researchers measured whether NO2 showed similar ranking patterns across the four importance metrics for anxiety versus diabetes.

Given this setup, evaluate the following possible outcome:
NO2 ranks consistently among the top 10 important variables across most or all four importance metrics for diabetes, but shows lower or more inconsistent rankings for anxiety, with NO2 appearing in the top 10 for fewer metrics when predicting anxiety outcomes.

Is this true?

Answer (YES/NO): NO